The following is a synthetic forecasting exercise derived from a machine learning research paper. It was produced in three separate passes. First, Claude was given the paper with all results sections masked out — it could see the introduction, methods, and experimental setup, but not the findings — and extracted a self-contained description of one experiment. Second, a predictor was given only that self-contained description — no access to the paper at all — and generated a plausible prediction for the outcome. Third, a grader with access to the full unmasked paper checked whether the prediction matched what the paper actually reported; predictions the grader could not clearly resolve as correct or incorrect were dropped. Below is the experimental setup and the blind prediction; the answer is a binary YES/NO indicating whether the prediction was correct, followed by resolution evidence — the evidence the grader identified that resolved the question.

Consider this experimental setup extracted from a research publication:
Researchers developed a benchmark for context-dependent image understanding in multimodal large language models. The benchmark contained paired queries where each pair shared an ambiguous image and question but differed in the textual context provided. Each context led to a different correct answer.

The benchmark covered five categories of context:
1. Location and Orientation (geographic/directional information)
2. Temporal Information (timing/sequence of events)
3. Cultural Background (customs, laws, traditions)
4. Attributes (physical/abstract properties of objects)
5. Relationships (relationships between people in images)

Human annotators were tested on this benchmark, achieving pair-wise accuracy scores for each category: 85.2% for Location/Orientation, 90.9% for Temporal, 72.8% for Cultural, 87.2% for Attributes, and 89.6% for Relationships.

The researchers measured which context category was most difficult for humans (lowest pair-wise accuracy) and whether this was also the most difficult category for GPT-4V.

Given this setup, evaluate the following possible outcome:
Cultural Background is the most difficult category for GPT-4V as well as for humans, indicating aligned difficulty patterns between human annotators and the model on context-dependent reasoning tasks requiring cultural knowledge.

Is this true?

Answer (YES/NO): YES